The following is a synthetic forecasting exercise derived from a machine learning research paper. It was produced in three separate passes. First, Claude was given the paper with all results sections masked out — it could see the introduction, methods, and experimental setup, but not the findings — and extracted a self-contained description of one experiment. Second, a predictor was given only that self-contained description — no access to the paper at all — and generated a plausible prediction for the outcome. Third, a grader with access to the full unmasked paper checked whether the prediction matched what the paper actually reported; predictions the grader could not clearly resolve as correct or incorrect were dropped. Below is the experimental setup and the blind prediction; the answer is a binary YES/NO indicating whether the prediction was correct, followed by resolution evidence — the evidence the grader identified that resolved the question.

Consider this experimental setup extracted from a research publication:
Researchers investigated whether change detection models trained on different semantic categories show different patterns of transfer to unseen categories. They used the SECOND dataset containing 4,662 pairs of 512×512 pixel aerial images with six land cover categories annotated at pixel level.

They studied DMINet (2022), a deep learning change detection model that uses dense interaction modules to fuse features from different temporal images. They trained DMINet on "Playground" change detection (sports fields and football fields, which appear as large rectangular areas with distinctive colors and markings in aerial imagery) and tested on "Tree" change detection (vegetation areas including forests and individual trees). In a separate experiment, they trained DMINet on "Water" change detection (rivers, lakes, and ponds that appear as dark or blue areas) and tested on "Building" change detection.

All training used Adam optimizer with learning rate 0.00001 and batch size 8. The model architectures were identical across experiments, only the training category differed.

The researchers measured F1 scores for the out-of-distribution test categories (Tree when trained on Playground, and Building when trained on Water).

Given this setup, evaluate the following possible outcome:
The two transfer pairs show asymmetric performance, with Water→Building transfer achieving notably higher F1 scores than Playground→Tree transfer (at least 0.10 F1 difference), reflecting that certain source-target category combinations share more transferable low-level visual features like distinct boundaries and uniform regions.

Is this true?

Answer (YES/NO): NO